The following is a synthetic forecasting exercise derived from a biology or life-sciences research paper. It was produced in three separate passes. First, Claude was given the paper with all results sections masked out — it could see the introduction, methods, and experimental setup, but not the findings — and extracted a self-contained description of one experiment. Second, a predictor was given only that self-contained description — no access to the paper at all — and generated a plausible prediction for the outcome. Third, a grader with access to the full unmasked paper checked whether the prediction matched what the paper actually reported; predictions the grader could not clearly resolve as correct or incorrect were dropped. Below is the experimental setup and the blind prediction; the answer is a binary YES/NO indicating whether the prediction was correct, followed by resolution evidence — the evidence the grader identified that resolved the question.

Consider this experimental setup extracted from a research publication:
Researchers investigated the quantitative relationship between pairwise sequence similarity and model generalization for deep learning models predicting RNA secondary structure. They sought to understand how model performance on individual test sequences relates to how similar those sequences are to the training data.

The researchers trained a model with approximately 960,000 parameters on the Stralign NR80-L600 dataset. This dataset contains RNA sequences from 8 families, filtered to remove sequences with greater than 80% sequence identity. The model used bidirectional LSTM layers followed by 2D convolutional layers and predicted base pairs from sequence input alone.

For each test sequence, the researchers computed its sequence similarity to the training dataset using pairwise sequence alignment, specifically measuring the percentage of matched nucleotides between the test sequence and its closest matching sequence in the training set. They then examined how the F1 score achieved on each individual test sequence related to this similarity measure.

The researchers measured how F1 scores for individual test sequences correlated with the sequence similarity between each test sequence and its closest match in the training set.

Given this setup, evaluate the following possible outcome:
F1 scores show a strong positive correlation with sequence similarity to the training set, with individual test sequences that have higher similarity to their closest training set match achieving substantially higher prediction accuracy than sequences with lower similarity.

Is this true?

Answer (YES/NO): YES